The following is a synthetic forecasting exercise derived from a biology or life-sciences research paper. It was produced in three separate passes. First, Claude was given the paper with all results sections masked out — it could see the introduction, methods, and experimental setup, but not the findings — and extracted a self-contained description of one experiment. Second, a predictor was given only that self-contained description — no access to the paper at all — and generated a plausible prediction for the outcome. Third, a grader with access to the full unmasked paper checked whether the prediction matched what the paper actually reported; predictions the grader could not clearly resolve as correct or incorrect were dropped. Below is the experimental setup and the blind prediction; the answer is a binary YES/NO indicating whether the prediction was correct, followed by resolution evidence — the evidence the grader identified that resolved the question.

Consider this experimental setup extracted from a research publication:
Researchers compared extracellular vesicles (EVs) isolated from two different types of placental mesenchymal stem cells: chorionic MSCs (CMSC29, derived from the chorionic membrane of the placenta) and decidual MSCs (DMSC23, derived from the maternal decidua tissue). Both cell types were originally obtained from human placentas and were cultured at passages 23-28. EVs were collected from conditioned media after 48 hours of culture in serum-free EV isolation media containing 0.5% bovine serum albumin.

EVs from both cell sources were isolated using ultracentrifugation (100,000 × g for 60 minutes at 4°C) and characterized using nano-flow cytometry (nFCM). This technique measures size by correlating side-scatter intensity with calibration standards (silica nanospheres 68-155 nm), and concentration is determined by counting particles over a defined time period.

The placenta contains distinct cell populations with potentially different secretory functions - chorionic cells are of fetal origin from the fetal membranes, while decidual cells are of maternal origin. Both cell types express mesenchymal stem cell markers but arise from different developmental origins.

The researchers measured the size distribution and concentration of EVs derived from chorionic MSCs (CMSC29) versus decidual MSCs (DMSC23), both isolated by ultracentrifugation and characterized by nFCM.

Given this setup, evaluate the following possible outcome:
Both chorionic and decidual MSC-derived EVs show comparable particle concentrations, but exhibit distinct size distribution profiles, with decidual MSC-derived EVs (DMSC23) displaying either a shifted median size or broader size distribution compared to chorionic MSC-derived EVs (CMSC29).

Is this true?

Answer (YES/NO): NO